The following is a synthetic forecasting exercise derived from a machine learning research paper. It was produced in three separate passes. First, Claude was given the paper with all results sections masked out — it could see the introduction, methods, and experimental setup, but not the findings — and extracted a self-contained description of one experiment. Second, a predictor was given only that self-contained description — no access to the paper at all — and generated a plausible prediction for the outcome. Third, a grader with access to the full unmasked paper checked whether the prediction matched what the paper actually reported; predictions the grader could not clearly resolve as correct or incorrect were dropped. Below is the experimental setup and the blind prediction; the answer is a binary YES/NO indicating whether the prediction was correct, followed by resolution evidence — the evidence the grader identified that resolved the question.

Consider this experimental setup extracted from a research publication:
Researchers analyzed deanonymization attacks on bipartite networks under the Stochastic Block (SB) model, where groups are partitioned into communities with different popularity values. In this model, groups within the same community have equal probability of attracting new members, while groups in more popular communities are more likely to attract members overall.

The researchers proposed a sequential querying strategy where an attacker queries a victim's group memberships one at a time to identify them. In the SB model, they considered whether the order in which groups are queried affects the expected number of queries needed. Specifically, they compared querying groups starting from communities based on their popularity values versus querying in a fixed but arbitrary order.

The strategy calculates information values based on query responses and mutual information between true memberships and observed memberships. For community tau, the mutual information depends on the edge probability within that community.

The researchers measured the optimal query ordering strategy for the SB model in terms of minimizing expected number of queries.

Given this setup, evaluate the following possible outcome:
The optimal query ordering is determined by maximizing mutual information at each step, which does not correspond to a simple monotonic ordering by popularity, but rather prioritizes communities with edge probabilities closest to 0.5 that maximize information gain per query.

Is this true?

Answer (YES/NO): NO